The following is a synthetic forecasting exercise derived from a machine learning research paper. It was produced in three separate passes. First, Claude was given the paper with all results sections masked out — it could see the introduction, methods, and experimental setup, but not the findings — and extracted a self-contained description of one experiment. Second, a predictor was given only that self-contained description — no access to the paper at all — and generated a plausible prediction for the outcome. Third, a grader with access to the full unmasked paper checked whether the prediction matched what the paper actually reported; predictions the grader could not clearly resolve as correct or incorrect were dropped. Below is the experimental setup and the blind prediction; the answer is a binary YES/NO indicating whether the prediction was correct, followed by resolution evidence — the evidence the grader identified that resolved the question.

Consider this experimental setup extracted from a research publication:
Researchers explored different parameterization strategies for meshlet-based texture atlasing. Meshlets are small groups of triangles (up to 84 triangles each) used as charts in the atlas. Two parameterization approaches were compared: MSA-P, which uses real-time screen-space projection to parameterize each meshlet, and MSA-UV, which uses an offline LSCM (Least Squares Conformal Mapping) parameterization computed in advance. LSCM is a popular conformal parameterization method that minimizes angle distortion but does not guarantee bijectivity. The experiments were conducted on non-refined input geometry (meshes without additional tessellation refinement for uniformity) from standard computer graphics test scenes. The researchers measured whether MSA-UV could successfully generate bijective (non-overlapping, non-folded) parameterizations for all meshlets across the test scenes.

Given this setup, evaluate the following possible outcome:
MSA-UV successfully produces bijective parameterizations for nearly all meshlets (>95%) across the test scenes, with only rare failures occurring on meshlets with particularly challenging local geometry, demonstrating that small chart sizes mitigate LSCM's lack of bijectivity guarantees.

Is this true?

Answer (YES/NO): NO